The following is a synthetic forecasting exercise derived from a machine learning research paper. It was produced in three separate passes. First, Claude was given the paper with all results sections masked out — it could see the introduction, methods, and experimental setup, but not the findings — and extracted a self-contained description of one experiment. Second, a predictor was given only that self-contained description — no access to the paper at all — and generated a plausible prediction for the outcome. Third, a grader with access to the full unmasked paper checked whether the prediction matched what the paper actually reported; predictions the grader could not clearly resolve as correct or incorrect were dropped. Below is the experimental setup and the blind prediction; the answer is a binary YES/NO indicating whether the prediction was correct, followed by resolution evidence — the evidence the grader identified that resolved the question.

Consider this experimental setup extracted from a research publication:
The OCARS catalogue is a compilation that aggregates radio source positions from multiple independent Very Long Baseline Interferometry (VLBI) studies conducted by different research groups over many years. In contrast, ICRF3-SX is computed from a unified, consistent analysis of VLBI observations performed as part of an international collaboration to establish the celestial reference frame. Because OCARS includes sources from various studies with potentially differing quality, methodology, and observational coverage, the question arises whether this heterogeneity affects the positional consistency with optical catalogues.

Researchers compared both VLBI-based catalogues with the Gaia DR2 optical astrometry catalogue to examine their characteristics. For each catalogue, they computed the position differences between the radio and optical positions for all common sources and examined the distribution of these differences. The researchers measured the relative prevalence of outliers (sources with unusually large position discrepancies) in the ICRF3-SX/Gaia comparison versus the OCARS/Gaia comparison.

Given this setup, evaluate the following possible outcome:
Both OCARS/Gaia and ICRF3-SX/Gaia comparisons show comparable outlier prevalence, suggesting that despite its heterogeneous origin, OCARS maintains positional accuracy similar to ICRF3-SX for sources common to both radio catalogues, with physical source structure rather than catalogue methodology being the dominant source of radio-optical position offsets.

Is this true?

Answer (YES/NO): NO